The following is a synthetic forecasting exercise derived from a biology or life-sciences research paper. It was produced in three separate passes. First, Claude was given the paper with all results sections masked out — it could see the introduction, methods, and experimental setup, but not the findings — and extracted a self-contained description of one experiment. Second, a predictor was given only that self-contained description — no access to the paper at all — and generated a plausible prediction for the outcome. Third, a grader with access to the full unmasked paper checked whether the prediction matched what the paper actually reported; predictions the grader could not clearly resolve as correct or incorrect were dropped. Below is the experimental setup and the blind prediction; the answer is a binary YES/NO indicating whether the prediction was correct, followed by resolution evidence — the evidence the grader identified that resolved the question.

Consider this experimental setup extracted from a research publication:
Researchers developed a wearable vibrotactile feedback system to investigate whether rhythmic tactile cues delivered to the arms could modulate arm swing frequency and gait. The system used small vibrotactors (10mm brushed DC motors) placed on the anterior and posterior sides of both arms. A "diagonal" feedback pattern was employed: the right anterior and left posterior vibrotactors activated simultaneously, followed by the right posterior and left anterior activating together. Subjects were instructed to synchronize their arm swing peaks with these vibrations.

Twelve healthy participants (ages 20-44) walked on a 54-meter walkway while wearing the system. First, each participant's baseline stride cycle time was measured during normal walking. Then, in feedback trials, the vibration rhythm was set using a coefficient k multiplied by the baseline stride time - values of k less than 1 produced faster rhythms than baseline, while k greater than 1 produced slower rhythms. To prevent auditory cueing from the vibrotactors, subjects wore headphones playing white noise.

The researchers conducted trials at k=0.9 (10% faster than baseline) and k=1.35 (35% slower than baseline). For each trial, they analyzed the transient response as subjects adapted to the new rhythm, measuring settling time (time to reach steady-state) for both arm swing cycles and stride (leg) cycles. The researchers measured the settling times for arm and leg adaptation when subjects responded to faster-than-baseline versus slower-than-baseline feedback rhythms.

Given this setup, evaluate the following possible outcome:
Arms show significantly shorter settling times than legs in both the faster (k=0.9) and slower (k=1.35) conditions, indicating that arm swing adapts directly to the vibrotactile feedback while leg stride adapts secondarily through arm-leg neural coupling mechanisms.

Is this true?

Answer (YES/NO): NO